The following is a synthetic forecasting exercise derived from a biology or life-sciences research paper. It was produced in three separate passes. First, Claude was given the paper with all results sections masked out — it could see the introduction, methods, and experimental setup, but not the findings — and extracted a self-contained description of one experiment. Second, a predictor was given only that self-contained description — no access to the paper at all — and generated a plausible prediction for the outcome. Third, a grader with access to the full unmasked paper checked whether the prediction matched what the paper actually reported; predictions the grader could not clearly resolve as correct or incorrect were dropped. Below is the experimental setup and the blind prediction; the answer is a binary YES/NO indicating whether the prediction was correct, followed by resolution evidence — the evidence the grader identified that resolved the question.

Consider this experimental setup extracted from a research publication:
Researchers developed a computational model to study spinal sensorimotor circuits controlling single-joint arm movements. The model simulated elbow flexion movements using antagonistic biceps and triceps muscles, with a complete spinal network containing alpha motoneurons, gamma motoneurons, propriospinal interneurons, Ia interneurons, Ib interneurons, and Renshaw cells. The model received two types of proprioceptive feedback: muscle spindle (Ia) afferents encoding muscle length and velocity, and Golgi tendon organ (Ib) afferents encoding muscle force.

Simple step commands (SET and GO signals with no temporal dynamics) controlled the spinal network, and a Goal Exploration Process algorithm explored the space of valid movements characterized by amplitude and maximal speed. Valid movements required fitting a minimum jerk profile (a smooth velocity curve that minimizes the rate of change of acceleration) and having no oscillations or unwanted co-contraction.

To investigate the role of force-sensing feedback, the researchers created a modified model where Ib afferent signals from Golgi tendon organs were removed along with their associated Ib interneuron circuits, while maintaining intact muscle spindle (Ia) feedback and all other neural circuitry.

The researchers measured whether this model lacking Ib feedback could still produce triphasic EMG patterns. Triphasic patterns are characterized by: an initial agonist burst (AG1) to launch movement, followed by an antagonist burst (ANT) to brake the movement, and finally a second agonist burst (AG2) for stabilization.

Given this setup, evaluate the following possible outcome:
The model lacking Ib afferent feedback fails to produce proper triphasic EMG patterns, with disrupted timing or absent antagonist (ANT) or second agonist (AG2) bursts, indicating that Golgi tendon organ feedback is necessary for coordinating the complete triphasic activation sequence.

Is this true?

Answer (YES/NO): YES